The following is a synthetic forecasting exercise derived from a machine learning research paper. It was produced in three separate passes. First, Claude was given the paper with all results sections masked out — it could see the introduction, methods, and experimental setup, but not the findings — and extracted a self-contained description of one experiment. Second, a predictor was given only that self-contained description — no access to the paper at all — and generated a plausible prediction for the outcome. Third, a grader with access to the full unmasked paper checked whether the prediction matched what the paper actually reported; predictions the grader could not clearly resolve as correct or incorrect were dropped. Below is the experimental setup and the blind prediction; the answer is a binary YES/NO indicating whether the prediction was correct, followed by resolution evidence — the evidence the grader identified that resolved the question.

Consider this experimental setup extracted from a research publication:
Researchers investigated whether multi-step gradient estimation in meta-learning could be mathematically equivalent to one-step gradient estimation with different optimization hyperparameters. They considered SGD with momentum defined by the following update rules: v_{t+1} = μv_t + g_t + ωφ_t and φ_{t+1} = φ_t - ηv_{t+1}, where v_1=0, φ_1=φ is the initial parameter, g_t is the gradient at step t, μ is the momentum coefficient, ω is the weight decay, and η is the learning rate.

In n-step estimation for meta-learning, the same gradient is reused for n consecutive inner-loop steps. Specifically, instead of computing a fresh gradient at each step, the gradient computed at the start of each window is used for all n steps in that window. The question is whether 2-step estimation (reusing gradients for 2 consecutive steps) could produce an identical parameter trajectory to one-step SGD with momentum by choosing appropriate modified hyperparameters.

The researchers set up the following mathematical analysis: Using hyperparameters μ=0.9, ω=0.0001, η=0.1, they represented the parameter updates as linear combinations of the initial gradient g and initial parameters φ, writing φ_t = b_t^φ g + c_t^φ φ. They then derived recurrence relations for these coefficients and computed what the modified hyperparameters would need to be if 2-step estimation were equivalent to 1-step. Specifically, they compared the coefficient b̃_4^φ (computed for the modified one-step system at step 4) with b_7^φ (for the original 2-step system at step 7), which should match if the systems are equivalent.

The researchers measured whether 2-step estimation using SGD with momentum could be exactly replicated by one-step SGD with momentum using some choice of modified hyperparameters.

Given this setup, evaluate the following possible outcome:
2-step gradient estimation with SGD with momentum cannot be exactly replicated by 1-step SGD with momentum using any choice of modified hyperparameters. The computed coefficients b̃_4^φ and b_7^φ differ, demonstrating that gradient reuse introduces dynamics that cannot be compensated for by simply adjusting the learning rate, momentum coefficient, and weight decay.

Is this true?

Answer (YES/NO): YES